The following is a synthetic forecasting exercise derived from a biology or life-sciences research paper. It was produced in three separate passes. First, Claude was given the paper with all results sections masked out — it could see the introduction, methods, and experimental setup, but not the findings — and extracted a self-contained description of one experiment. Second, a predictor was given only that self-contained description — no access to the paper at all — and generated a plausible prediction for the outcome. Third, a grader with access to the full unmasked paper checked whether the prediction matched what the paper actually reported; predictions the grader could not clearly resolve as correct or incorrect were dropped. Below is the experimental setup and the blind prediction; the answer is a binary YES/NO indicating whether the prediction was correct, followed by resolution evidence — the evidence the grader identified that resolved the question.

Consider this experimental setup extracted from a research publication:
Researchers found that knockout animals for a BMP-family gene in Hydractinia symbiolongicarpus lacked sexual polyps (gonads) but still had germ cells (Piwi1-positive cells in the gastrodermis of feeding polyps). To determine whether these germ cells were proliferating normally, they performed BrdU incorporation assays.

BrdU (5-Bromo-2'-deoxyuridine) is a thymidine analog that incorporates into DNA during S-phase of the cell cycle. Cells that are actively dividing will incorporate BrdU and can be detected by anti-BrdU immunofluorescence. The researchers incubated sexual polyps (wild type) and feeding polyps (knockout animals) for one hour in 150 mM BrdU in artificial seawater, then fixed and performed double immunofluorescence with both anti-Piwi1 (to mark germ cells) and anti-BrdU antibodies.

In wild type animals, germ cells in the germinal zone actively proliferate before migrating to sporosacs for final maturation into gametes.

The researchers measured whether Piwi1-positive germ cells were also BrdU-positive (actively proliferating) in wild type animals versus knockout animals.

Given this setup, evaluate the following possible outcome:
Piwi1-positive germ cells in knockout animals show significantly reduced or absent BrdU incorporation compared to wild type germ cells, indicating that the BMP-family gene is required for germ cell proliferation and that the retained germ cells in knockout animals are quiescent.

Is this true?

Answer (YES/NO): YES